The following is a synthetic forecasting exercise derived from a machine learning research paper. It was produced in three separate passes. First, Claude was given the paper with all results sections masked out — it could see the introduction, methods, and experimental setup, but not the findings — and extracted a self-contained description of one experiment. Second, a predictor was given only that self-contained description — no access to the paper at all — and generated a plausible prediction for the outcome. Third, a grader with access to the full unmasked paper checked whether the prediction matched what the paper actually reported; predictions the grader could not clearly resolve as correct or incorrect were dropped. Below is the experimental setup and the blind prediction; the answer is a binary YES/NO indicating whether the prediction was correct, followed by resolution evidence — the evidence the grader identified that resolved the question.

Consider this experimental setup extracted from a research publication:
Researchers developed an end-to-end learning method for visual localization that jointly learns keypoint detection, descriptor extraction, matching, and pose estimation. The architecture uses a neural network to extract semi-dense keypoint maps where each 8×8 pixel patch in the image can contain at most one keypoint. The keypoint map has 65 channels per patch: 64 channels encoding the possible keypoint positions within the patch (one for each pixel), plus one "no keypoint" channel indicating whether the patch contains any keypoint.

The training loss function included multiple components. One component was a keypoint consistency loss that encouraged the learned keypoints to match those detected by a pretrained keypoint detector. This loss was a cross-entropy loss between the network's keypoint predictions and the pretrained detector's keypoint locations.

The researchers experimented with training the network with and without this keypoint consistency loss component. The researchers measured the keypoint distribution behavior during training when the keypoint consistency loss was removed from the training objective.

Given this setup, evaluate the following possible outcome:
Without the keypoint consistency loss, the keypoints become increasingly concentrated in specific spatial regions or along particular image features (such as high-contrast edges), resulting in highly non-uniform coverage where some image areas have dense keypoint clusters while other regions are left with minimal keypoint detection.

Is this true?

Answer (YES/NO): NO